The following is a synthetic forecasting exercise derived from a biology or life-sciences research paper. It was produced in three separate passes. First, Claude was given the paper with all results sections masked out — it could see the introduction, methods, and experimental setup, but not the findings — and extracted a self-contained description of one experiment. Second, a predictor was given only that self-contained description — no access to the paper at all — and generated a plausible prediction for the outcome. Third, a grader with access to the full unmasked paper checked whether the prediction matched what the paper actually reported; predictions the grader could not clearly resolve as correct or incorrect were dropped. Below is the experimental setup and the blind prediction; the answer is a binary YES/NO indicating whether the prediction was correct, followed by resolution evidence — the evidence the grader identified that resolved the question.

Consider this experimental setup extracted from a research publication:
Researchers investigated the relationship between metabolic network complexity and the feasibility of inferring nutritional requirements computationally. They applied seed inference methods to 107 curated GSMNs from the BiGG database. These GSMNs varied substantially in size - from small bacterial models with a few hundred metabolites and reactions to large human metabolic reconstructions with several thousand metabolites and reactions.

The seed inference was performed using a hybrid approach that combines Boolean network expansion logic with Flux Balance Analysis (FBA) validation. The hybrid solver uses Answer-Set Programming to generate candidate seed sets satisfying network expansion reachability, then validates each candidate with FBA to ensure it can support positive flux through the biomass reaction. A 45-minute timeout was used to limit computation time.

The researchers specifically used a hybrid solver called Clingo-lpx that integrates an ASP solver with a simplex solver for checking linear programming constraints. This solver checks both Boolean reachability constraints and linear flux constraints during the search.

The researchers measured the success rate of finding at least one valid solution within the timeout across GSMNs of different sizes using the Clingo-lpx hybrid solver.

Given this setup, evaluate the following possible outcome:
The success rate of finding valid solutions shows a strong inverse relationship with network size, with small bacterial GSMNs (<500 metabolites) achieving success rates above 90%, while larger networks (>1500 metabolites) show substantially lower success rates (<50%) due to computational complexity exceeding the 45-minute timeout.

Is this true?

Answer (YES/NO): NO